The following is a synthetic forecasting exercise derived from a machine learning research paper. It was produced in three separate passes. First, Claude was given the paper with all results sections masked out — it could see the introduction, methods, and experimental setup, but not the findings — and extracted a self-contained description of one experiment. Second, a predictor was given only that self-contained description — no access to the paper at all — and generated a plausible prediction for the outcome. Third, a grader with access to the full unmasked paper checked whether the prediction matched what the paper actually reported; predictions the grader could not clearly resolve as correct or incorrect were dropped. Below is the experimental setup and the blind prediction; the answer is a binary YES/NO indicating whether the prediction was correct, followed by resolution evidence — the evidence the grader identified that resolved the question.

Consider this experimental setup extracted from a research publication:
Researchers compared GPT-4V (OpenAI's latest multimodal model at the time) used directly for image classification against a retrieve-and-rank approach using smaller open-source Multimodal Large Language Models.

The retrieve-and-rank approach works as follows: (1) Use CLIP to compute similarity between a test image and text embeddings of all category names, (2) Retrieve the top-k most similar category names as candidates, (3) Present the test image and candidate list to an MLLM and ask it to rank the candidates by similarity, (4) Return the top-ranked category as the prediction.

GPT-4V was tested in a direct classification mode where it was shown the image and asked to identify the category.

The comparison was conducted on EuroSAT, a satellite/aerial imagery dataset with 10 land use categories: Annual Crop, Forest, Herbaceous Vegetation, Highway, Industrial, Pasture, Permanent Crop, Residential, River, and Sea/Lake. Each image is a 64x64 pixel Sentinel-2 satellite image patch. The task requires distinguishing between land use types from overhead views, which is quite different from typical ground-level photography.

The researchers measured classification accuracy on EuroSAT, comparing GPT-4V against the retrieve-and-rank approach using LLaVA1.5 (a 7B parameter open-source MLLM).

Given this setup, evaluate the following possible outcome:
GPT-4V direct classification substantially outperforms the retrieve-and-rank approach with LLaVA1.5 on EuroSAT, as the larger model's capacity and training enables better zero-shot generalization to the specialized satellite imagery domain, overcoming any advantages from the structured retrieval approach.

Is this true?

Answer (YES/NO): NO